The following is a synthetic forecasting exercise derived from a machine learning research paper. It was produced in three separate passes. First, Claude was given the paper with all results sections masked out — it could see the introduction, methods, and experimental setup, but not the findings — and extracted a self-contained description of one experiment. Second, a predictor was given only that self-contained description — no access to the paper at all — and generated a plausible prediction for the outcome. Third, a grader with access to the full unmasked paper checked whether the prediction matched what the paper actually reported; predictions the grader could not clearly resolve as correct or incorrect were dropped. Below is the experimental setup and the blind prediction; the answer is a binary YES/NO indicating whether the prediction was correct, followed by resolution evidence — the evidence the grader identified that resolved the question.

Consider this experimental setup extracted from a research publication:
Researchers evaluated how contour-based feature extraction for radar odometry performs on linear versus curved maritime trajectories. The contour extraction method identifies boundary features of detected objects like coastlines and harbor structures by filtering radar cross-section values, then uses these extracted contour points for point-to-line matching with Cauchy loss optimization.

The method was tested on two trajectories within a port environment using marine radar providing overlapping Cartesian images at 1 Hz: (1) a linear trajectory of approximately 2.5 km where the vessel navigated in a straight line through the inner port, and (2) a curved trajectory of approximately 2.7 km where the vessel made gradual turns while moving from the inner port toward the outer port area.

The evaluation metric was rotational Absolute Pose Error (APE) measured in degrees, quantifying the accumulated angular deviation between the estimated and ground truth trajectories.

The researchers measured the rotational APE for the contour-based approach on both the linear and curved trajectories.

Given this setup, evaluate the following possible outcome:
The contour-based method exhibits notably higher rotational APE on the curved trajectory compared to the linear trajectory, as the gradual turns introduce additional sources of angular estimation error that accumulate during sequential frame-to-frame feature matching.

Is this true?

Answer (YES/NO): YES